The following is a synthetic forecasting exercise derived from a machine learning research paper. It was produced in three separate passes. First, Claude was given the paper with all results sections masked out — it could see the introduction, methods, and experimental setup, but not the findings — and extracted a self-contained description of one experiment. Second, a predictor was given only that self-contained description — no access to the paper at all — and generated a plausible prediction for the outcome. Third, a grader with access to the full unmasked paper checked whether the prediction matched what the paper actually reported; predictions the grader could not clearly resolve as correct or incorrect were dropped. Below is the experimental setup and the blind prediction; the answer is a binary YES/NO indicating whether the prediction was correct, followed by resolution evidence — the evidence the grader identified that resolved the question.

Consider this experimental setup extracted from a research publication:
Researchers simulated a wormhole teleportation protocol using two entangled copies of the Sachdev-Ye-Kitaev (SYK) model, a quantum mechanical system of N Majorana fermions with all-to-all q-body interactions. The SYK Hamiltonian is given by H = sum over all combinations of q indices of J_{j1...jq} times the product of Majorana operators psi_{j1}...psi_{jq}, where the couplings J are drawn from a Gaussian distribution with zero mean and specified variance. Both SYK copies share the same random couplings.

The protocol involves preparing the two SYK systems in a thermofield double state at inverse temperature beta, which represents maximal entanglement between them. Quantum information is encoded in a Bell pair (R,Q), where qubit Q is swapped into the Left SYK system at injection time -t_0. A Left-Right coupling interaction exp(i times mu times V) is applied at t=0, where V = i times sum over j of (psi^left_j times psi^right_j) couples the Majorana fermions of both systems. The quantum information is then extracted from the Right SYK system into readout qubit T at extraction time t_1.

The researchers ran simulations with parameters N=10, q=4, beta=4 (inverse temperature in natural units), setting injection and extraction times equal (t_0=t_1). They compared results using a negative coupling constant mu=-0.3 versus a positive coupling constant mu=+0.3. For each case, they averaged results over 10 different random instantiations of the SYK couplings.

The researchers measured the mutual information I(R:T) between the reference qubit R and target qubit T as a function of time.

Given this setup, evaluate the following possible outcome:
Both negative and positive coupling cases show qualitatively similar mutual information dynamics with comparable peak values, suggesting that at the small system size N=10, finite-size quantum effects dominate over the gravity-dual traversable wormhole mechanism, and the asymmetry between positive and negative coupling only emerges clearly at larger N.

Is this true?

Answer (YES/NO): NO